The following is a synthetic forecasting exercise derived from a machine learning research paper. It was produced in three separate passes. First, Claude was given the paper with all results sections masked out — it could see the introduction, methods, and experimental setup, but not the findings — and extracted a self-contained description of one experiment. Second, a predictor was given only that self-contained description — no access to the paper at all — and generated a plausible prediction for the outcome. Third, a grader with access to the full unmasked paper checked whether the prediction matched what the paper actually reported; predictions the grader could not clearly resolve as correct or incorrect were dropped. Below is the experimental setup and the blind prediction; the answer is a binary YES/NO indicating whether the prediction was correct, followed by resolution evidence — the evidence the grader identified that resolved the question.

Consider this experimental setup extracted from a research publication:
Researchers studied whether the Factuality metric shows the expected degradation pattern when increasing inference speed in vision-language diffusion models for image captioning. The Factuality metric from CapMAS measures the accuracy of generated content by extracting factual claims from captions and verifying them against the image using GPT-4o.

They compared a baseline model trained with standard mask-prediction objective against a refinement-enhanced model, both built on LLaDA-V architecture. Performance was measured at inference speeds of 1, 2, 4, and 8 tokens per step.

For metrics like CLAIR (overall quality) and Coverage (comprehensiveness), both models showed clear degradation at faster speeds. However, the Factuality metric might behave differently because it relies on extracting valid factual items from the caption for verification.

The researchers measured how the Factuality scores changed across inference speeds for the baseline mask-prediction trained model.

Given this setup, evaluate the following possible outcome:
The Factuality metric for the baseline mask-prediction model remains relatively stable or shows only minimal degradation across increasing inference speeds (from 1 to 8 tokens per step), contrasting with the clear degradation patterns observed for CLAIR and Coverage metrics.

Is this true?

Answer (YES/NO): YES